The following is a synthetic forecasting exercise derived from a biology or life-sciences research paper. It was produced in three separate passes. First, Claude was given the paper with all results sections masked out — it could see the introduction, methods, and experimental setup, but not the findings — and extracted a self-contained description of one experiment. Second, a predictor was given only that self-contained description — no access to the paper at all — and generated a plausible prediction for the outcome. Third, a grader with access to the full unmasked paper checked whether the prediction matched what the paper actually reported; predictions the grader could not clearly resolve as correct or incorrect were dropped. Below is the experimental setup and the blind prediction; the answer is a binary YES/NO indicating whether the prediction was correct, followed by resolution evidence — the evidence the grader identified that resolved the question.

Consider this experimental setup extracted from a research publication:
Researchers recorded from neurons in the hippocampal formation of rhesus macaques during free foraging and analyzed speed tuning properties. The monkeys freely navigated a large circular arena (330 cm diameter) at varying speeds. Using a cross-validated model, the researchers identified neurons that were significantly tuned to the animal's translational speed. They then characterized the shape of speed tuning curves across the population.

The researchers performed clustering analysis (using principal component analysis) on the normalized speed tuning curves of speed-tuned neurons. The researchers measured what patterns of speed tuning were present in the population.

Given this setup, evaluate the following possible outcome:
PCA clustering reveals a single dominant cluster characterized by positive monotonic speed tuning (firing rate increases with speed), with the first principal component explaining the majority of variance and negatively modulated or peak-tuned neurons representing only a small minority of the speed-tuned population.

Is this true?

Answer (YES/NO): NO